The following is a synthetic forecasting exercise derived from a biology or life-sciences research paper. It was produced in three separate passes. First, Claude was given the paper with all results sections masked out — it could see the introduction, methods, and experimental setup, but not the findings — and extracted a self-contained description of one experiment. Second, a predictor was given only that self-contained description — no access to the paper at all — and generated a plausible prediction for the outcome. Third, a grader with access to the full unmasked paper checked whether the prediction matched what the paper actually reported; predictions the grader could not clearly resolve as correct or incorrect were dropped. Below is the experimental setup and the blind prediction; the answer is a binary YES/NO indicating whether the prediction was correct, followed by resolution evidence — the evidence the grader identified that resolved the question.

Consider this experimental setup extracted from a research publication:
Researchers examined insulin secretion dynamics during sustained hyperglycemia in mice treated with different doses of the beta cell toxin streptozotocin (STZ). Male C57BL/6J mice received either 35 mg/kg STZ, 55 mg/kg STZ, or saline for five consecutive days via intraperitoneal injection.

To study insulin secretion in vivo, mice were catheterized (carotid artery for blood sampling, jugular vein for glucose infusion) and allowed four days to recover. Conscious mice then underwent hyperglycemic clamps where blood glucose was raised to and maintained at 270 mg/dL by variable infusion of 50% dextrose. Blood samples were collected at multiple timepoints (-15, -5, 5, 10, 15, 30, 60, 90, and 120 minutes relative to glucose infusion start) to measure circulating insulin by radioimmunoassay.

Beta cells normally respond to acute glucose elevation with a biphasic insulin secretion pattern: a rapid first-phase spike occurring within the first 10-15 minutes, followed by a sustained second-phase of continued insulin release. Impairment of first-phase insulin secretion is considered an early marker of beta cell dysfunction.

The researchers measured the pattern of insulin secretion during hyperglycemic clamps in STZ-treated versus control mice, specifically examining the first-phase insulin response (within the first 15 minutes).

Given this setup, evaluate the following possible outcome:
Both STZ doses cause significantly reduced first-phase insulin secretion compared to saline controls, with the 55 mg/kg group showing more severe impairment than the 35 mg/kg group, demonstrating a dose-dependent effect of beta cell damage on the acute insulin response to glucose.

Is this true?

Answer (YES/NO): NO